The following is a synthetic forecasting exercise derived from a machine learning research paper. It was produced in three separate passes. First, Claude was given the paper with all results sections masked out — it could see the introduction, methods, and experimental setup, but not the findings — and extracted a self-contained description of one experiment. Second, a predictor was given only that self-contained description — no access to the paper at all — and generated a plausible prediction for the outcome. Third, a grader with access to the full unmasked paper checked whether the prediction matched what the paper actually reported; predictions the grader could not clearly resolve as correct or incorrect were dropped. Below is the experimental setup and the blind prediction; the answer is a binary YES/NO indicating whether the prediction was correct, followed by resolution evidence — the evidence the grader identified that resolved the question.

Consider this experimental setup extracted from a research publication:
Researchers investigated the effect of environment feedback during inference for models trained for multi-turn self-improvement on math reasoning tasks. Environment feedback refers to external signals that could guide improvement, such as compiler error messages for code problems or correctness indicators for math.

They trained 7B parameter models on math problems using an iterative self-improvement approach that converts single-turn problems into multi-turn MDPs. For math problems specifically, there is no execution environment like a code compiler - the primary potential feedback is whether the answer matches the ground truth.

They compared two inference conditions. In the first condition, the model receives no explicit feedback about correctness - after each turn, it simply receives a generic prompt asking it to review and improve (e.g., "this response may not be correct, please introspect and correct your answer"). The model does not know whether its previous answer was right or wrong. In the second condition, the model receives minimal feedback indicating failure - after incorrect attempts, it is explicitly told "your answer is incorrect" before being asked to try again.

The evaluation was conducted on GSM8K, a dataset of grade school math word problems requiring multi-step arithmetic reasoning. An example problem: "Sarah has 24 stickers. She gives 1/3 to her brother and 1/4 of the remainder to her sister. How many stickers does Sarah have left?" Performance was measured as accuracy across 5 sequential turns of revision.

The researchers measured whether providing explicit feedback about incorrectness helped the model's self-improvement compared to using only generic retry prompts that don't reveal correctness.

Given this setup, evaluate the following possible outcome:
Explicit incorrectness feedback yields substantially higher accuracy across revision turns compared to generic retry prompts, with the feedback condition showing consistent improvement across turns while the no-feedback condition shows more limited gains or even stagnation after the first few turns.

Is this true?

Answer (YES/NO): NO